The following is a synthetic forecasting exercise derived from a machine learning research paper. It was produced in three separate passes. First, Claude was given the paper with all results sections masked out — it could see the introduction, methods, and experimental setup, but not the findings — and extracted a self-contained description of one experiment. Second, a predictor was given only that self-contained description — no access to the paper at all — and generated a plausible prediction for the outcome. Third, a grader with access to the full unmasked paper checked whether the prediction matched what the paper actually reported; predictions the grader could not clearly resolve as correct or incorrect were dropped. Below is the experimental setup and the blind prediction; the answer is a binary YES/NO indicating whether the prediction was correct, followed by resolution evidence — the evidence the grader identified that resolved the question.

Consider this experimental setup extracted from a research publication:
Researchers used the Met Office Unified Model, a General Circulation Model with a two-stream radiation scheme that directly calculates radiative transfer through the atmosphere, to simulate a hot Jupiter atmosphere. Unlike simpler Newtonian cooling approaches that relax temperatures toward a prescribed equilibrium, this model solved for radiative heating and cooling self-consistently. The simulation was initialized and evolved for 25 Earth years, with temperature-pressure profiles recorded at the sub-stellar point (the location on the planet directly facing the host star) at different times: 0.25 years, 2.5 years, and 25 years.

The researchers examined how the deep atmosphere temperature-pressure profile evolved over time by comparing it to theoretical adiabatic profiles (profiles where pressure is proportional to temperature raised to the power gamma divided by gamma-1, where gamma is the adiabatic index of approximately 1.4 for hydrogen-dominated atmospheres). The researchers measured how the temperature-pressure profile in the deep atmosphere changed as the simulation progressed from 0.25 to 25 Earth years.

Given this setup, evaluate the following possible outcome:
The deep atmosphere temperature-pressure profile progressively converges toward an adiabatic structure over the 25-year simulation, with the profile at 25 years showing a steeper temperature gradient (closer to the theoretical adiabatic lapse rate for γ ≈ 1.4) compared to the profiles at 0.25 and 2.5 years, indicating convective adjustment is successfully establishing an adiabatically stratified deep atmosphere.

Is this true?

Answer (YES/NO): NO